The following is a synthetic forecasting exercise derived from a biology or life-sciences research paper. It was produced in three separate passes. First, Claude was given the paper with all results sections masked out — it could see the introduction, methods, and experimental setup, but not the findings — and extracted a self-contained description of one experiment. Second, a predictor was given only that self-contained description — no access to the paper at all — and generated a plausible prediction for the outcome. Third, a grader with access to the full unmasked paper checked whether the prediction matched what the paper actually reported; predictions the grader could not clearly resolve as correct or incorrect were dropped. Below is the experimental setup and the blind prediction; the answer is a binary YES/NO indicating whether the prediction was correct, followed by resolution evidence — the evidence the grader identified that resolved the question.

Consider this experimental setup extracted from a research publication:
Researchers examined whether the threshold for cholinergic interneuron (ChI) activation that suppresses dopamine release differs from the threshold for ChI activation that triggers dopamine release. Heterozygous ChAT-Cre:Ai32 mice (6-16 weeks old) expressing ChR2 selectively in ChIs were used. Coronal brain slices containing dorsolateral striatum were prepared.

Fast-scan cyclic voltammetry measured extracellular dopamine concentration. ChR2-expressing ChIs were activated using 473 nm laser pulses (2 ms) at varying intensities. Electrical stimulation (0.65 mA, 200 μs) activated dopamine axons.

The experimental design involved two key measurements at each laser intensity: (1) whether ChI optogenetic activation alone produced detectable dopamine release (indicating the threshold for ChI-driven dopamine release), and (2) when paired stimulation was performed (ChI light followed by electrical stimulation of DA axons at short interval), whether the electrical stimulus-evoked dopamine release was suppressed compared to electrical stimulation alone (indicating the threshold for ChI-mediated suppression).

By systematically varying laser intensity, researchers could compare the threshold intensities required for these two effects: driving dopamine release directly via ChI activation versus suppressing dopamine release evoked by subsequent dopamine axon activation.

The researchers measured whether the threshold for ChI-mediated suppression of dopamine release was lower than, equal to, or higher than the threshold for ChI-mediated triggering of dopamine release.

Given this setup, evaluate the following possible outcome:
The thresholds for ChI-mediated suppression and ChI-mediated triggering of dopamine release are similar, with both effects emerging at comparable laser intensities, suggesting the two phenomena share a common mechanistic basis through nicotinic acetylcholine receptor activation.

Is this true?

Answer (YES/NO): NO